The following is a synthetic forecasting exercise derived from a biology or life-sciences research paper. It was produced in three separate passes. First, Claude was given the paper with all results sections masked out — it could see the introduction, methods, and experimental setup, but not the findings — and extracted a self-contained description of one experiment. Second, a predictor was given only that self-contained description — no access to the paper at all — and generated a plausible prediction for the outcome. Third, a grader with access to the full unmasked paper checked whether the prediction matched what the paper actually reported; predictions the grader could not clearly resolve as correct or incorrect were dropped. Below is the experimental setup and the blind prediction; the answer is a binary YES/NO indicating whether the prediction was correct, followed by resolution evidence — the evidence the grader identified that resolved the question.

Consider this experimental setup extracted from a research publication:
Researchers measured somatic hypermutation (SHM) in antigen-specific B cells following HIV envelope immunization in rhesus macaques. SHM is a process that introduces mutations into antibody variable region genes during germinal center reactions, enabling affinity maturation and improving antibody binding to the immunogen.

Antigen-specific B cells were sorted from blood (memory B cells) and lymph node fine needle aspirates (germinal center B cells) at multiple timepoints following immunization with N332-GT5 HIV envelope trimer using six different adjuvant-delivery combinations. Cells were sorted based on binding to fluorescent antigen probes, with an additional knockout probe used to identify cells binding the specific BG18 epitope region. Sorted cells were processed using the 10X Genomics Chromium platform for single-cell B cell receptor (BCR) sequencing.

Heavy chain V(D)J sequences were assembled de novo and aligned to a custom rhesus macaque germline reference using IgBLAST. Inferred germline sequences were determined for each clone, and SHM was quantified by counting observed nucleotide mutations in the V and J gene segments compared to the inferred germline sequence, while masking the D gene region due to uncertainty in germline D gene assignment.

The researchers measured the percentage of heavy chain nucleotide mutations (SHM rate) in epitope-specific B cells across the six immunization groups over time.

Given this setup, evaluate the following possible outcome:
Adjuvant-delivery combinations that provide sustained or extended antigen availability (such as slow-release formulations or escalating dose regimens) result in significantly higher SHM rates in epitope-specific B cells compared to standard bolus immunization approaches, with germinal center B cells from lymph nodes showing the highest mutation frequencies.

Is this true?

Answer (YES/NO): NO